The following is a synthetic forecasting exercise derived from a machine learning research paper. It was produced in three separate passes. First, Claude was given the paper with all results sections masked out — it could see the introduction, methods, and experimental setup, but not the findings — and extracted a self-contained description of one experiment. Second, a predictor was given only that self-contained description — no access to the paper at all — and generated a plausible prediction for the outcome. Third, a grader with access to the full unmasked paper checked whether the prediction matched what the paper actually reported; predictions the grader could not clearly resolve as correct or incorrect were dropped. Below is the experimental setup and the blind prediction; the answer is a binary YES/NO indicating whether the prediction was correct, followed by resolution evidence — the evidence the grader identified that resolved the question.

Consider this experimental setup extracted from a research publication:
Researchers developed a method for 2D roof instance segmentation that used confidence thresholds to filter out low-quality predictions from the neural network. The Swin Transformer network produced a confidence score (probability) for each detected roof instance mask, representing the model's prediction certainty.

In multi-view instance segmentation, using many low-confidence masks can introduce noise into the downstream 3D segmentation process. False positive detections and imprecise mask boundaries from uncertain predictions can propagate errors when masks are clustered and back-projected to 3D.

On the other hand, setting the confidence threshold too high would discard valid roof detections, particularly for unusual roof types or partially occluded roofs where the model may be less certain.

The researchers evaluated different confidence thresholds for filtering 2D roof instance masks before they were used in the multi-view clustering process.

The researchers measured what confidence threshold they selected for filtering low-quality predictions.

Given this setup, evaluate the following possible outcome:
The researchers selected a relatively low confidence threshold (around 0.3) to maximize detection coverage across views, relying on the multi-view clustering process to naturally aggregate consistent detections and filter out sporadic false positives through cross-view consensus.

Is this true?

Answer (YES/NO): NO